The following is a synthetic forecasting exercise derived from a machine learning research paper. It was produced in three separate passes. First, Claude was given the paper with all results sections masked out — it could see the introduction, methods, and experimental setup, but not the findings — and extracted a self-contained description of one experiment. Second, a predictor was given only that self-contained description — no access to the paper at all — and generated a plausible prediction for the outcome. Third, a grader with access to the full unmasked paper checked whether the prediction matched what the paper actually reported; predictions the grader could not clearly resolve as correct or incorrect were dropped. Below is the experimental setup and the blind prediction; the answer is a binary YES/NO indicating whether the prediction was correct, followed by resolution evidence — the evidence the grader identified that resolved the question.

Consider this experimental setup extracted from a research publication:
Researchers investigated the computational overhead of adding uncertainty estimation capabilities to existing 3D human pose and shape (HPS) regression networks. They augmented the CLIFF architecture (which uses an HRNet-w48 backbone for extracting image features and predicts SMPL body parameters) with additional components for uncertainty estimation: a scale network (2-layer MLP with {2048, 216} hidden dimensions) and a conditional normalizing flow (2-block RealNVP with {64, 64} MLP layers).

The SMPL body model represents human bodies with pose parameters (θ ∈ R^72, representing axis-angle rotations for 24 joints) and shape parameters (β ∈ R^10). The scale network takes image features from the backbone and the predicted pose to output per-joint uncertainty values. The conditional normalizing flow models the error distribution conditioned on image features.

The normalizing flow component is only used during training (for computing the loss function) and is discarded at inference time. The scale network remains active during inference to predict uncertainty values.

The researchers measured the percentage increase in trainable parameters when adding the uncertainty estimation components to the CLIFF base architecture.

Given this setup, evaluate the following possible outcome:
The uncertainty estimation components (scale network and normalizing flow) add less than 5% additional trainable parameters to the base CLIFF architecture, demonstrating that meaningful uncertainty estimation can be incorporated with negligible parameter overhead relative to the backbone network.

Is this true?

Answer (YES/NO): YES